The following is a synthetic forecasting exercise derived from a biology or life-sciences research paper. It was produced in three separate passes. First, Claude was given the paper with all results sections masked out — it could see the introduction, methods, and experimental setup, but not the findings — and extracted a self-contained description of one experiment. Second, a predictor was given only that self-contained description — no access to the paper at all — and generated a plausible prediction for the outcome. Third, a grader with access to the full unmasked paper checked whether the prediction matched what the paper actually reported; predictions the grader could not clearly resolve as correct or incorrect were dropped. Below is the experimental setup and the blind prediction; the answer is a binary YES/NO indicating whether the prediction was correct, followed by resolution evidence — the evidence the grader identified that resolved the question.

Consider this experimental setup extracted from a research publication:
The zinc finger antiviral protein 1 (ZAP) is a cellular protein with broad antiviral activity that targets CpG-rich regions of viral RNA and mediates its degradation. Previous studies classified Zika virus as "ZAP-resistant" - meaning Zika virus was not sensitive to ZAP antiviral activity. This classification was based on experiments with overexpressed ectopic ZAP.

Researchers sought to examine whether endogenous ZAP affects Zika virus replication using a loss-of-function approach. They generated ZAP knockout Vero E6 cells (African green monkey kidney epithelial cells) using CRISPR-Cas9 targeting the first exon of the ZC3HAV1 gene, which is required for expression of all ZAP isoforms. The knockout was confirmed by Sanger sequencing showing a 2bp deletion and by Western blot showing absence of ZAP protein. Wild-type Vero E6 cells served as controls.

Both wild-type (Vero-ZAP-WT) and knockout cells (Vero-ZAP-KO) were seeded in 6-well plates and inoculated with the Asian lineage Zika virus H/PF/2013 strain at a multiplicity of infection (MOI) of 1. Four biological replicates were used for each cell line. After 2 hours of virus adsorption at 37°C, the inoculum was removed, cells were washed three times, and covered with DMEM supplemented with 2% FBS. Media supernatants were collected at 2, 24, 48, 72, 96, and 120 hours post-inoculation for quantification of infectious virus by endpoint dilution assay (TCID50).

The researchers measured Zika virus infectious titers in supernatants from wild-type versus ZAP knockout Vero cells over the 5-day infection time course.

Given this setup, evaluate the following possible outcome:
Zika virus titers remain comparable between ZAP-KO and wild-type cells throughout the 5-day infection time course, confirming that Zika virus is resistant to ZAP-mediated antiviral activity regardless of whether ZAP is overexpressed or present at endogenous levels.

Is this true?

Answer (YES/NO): NO